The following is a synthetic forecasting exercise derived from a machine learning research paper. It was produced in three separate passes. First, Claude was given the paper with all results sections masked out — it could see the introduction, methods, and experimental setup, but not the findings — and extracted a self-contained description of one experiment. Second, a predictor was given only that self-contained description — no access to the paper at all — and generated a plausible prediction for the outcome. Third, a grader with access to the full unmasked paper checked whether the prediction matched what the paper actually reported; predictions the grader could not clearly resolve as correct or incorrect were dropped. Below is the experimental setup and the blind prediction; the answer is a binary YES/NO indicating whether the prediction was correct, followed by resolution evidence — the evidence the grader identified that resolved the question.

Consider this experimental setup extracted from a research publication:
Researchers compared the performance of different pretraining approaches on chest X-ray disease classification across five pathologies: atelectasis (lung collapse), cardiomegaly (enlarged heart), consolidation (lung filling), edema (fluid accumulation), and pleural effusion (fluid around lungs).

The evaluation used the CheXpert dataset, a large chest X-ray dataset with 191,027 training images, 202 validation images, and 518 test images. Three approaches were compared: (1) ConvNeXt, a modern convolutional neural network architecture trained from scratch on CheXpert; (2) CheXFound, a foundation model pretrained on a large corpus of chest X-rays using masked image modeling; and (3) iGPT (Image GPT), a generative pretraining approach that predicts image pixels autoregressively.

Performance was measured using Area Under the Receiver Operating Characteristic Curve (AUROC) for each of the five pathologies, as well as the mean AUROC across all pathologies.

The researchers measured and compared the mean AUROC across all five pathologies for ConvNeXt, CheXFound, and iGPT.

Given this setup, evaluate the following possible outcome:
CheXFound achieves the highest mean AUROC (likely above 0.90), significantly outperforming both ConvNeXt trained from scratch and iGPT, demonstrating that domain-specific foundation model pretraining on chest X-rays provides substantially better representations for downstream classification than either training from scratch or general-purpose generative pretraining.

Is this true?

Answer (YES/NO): NO